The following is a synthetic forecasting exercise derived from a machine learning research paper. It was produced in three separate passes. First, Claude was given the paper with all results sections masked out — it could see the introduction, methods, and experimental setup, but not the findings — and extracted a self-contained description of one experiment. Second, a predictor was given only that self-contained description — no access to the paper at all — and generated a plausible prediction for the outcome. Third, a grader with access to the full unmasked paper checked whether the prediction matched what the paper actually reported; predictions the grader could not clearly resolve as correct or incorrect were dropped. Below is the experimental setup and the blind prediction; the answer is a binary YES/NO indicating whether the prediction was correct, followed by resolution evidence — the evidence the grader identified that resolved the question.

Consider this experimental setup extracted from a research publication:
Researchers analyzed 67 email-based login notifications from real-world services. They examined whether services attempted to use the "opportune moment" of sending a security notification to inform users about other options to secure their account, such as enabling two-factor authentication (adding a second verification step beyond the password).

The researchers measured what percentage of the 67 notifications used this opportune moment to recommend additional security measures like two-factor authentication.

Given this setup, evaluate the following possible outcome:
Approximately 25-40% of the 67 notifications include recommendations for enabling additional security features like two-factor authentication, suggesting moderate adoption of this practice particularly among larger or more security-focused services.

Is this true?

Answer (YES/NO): NO